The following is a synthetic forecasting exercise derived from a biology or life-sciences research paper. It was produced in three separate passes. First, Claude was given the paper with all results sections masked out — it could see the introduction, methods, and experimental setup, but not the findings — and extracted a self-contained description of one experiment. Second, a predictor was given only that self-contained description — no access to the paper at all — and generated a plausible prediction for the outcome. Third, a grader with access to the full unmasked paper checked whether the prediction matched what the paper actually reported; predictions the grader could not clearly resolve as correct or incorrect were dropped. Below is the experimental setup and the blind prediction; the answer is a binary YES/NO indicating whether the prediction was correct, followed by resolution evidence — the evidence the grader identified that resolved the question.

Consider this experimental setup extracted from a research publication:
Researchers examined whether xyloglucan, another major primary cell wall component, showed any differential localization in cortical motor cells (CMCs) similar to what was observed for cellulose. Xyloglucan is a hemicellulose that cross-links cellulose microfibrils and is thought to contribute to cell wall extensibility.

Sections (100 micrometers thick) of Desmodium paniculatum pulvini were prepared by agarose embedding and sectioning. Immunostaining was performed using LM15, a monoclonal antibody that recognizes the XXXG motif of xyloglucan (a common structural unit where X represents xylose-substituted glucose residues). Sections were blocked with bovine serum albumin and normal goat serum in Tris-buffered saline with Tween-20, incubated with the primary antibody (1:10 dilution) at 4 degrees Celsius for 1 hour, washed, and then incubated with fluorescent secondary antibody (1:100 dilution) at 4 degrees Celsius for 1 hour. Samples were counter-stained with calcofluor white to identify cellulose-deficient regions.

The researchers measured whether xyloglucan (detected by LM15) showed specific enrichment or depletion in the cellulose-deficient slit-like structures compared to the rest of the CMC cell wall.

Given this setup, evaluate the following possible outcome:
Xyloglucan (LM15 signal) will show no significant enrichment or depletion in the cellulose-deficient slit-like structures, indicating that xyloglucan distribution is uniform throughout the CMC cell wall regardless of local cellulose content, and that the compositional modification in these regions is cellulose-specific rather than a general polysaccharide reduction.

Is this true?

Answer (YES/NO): NO